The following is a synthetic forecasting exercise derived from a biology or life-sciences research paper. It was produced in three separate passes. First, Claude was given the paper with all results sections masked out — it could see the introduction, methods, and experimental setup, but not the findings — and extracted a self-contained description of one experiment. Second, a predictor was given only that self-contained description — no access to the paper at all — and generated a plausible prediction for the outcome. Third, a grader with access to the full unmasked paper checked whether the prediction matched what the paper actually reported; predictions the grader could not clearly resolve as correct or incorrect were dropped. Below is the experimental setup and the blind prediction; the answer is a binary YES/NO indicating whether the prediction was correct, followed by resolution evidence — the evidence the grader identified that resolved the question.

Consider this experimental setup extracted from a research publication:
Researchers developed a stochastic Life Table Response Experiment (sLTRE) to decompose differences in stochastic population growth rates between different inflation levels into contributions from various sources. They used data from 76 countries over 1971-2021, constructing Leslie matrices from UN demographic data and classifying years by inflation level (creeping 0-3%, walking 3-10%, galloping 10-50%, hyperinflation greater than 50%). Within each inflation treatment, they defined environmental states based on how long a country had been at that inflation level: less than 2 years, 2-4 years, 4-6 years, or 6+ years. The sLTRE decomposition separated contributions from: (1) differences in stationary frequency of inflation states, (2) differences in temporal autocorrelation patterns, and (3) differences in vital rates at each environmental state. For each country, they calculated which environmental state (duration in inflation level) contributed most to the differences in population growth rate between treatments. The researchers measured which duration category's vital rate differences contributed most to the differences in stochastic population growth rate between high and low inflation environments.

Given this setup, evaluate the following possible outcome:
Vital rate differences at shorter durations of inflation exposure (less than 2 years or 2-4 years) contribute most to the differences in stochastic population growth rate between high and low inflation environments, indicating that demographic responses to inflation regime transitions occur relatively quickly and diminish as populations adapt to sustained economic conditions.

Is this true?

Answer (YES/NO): NO